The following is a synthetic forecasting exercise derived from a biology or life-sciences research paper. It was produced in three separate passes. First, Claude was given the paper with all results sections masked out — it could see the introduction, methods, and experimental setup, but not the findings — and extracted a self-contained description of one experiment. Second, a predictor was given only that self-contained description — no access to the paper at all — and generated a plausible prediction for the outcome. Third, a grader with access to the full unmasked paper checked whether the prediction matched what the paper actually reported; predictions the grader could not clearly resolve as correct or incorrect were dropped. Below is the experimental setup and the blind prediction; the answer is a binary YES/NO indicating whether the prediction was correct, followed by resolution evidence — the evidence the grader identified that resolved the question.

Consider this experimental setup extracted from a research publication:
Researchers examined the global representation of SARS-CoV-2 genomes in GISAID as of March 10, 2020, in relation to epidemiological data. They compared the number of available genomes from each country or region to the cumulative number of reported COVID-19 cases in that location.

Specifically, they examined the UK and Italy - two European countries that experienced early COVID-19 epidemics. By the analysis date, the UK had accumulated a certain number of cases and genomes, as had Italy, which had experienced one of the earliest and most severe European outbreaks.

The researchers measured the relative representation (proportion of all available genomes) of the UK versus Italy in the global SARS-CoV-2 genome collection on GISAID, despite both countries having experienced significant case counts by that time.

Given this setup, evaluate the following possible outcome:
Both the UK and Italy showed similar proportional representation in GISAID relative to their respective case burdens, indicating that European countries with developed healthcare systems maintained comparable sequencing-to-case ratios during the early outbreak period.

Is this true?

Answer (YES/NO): NO